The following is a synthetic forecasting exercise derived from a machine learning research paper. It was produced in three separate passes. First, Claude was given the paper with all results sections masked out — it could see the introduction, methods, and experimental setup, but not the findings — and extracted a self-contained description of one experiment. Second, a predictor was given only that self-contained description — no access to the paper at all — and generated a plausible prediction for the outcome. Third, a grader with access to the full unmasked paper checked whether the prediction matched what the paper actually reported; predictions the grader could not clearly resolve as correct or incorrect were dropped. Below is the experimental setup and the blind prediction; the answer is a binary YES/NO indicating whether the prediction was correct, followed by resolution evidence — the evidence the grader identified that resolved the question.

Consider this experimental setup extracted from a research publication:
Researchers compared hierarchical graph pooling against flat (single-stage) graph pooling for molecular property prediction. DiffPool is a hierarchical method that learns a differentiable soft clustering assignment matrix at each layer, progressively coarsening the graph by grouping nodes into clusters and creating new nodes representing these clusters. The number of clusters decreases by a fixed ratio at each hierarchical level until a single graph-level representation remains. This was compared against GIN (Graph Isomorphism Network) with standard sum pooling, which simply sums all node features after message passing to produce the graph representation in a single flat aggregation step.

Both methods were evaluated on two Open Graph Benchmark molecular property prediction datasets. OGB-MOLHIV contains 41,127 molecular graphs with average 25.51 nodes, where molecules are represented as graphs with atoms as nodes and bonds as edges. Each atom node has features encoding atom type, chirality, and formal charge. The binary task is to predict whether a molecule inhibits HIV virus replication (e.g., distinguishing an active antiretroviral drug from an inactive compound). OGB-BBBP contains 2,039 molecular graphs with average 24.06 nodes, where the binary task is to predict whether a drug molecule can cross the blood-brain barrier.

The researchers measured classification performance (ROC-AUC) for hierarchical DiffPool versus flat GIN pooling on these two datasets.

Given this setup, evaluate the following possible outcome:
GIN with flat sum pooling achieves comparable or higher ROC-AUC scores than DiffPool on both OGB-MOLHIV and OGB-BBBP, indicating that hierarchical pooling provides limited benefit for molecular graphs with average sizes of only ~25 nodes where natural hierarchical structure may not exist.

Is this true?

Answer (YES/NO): YES